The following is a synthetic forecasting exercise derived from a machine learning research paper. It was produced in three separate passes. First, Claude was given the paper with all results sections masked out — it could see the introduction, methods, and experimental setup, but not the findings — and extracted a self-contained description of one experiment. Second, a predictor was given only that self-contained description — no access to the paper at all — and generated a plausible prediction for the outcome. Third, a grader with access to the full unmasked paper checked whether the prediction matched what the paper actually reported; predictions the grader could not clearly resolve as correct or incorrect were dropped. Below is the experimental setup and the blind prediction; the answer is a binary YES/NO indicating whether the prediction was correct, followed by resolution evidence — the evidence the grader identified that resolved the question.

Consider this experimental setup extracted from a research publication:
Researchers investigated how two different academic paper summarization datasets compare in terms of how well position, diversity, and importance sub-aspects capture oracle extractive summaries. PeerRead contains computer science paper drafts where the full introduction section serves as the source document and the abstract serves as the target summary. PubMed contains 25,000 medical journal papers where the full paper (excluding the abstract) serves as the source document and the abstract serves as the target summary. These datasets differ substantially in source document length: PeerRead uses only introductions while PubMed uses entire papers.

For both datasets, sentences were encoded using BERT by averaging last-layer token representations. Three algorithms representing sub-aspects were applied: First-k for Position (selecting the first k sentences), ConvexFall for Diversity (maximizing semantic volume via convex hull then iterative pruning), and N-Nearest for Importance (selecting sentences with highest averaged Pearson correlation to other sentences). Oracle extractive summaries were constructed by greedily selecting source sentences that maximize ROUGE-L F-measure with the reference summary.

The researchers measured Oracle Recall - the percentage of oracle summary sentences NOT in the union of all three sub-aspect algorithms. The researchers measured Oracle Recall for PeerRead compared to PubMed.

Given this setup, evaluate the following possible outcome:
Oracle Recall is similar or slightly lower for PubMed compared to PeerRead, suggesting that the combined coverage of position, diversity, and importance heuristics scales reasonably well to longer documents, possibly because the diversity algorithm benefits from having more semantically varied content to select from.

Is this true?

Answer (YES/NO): NO